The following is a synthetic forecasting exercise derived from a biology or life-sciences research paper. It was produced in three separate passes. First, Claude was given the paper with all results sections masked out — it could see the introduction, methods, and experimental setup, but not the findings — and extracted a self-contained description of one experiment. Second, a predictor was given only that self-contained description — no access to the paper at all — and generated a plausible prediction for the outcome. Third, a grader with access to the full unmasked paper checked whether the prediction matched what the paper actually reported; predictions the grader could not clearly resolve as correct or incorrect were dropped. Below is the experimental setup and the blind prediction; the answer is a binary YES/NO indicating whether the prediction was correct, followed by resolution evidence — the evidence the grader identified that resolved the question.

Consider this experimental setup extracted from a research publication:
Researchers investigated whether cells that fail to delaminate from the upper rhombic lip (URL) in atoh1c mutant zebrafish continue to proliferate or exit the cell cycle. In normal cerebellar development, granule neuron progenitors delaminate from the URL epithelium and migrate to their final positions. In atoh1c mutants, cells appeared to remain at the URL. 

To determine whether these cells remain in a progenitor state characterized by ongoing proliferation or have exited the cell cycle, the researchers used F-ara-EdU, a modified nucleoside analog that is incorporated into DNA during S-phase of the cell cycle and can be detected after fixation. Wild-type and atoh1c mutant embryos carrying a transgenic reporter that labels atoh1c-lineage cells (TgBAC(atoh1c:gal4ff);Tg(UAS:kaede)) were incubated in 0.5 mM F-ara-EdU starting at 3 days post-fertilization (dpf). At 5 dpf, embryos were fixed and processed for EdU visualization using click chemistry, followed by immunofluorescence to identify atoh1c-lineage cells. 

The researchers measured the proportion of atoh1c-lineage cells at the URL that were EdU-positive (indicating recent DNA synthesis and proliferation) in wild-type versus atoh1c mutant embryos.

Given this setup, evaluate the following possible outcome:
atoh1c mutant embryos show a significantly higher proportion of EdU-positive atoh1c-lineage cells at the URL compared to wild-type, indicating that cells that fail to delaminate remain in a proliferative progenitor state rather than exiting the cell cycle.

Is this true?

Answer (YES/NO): NO